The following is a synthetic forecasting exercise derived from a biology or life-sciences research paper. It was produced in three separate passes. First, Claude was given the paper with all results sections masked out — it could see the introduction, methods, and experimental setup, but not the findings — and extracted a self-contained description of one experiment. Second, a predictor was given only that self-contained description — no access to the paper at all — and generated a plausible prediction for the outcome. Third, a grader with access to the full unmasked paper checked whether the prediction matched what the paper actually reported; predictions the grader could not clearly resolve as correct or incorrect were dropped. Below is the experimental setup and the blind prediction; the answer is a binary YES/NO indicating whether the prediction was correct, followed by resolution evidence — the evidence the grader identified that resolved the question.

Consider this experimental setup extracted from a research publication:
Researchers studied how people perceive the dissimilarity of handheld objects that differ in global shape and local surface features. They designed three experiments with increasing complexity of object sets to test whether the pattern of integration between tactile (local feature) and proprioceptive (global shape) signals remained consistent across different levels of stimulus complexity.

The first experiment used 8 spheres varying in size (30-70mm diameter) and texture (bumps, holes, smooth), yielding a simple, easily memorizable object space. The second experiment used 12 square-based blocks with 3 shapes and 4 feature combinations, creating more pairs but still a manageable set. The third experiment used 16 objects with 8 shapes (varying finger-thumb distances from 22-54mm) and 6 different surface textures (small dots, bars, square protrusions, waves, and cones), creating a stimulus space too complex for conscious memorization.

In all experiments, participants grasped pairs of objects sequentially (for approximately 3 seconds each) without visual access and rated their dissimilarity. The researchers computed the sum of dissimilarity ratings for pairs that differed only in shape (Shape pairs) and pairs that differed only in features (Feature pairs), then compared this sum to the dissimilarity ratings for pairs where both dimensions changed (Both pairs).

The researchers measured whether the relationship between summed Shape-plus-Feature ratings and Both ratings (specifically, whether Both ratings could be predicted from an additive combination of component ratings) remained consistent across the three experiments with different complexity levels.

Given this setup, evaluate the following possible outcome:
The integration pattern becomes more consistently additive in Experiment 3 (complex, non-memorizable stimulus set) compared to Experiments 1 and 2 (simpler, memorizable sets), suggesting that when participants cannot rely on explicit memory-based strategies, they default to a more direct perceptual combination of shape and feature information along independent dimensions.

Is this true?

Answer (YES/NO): NO